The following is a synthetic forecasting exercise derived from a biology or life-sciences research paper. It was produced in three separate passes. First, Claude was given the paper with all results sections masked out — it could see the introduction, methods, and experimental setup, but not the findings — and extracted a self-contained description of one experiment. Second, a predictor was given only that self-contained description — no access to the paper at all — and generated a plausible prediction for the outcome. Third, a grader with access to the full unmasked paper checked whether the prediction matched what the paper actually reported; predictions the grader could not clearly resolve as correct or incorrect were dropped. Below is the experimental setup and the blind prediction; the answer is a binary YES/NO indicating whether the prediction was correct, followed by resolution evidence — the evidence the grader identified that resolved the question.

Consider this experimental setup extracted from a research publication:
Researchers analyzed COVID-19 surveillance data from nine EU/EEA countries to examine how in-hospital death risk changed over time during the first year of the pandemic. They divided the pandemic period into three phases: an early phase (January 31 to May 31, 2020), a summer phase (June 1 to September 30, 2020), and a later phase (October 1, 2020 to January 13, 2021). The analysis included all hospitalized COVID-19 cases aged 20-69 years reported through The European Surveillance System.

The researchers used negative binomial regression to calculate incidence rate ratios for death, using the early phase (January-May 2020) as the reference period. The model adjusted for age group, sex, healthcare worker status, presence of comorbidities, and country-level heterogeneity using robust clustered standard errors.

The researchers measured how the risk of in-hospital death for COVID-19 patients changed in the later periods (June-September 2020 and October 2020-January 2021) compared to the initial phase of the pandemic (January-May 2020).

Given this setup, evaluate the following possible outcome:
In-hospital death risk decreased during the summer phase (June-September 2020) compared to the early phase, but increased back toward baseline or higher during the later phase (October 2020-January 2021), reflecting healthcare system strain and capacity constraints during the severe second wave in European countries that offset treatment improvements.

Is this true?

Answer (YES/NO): NO